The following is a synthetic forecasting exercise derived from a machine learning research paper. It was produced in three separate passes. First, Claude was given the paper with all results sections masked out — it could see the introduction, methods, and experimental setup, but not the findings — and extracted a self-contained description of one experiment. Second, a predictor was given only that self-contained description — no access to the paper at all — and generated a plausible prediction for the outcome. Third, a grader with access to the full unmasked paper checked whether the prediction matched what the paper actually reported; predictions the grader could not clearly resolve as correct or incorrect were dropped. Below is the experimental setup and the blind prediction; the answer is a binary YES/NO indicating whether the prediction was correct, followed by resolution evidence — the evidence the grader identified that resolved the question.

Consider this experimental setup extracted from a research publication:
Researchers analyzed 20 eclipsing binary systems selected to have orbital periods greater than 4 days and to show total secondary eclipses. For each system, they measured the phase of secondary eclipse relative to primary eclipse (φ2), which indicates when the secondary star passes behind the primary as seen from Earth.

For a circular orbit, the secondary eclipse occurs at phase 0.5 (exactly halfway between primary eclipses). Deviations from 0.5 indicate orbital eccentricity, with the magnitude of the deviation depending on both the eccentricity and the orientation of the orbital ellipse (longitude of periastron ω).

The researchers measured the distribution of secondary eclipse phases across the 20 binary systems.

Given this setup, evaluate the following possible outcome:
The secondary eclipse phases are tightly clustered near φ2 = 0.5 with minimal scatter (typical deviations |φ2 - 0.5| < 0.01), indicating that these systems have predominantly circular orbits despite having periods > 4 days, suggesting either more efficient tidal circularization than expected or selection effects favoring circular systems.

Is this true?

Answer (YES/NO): NO